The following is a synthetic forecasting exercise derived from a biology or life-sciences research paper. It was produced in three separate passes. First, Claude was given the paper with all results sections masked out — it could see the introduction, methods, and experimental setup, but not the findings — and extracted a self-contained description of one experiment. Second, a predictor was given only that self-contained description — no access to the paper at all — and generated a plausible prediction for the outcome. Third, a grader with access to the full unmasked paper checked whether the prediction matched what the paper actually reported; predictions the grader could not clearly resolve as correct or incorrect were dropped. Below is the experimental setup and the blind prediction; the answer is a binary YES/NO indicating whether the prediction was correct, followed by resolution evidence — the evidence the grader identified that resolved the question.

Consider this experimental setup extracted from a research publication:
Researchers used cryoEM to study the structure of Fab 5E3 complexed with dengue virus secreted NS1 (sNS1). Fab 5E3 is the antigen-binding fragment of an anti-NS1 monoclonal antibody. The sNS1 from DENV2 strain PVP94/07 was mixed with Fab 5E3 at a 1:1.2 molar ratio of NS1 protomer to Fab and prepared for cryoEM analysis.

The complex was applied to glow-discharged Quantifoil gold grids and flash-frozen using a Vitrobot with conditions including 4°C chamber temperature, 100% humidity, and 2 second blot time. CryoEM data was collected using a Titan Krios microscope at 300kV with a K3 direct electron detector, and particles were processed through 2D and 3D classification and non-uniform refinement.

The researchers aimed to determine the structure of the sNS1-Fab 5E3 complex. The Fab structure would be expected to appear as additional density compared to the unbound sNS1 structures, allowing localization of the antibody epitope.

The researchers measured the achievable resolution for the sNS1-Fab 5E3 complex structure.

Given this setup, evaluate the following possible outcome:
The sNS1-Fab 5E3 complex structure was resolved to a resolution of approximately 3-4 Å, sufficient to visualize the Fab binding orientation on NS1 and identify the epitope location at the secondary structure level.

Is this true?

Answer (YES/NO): YES